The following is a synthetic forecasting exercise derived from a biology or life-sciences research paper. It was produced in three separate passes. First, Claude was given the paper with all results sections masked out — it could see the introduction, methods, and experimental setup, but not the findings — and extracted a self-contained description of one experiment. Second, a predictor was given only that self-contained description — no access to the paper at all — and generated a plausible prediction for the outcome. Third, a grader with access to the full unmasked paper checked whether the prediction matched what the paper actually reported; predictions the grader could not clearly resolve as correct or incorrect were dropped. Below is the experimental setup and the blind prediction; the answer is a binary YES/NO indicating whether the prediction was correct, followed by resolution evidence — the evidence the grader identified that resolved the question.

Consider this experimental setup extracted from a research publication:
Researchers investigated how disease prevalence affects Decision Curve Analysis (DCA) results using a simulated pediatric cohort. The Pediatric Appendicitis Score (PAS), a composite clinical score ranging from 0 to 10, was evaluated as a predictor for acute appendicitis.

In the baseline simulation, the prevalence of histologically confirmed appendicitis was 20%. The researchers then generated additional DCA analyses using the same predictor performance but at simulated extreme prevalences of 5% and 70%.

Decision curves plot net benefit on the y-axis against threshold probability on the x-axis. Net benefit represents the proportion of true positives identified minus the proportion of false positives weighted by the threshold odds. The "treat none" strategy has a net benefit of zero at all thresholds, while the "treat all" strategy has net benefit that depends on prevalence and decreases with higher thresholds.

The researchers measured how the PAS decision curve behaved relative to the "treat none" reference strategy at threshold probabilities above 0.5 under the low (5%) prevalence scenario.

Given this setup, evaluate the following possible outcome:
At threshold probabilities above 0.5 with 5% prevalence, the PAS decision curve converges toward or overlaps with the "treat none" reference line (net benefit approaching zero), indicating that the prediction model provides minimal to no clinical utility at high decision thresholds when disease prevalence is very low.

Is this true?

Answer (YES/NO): YES